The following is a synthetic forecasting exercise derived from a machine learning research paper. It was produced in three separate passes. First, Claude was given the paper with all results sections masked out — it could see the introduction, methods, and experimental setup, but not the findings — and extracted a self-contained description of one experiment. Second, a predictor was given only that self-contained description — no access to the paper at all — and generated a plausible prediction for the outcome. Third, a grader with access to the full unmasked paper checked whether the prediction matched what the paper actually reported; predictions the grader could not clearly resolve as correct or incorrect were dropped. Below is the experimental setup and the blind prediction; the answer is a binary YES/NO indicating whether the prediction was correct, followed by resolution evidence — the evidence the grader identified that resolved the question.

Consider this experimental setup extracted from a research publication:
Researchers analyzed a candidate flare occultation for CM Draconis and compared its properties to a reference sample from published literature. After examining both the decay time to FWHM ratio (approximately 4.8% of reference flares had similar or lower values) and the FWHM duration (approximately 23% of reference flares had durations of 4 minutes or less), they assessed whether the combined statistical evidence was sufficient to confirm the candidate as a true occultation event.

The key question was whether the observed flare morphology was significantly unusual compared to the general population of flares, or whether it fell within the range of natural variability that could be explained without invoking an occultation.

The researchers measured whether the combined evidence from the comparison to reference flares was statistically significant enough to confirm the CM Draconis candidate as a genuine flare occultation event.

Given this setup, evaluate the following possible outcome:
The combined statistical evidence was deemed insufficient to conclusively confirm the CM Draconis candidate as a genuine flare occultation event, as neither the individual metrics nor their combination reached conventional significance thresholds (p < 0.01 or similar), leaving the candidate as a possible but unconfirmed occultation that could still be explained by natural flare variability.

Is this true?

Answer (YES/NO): YES